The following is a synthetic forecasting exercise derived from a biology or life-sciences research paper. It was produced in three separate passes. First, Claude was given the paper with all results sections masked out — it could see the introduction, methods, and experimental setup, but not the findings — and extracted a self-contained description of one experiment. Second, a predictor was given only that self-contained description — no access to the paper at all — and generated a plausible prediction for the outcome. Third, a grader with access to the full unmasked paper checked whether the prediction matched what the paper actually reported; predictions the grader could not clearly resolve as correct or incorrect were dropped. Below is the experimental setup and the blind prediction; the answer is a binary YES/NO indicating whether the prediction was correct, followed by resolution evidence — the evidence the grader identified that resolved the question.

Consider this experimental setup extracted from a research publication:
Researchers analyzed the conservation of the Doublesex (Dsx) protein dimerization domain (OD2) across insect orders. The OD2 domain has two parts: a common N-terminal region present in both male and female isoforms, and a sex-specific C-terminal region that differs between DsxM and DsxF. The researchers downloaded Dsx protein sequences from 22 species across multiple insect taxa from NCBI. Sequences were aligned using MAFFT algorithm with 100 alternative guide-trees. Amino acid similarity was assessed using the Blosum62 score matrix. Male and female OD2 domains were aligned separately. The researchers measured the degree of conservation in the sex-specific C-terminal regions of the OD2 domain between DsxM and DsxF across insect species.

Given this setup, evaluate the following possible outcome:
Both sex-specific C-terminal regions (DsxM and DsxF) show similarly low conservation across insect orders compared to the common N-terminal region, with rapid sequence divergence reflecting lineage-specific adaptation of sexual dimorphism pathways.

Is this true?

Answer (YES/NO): NO